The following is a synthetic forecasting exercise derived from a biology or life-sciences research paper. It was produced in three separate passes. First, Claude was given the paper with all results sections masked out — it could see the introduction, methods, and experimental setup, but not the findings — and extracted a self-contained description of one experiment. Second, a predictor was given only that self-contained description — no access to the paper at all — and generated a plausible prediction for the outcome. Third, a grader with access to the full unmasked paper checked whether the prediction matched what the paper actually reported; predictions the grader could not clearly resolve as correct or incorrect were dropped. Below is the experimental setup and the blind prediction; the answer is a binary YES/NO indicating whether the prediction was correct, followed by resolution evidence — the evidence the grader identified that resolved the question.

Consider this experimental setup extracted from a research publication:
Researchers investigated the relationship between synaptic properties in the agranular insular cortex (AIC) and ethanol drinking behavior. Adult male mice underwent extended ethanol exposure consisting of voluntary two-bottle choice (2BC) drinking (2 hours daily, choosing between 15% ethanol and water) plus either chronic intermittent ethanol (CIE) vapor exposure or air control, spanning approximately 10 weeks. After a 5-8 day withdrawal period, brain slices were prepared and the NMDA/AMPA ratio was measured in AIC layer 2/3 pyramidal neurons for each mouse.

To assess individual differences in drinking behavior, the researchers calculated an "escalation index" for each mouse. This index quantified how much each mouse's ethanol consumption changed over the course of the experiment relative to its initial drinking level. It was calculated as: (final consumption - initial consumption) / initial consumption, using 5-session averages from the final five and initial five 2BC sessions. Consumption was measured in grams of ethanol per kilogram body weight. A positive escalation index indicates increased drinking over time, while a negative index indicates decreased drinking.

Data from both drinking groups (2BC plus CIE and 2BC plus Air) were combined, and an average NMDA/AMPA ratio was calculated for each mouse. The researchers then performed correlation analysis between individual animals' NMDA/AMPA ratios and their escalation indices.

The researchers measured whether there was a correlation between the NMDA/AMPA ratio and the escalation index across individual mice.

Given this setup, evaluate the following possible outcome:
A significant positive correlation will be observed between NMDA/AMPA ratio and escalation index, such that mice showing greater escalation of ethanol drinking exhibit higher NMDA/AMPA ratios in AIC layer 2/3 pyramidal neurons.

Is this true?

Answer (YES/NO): NO